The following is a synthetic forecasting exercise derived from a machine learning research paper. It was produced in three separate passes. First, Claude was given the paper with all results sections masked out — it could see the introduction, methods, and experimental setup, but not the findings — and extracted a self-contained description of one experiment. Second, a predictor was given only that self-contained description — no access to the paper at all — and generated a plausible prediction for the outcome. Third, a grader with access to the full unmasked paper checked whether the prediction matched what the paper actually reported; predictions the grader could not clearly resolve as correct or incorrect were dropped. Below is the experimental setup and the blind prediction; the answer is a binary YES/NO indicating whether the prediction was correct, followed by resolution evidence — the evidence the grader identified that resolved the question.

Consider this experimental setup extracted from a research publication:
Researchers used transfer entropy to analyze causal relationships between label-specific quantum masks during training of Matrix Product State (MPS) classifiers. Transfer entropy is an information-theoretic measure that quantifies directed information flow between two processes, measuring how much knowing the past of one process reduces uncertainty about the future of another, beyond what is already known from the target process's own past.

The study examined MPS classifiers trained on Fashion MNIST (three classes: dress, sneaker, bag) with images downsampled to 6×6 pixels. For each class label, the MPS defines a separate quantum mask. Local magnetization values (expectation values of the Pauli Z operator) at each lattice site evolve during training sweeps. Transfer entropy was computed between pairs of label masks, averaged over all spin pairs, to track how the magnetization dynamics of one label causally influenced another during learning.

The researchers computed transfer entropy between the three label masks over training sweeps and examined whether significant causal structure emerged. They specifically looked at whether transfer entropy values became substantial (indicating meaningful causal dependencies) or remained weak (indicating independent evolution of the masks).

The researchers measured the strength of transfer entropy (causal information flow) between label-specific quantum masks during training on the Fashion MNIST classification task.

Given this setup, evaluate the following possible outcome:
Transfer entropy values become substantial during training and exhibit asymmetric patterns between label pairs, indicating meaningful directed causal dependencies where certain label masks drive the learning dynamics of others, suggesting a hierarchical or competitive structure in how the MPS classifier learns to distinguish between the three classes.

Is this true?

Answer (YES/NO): YES